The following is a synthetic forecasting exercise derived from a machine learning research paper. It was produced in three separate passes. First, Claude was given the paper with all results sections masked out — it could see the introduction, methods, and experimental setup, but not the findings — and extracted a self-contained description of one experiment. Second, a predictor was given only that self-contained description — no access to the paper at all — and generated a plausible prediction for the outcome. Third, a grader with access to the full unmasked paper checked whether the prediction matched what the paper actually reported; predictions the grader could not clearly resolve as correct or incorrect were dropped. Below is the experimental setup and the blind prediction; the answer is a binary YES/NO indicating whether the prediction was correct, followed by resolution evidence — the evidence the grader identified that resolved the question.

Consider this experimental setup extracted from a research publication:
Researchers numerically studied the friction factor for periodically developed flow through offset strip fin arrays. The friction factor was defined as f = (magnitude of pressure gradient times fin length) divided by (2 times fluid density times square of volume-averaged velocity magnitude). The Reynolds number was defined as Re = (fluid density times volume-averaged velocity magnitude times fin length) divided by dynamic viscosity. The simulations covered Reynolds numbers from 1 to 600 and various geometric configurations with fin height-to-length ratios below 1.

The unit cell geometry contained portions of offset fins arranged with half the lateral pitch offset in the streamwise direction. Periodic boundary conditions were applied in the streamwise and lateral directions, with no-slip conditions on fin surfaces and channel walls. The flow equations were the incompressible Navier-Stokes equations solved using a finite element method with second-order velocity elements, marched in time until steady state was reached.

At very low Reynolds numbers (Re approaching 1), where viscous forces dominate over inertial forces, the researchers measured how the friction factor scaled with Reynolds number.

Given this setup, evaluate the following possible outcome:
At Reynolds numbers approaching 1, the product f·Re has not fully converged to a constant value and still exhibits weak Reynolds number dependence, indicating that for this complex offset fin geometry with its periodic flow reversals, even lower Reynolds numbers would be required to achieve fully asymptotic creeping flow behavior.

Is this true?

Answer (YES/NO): YES